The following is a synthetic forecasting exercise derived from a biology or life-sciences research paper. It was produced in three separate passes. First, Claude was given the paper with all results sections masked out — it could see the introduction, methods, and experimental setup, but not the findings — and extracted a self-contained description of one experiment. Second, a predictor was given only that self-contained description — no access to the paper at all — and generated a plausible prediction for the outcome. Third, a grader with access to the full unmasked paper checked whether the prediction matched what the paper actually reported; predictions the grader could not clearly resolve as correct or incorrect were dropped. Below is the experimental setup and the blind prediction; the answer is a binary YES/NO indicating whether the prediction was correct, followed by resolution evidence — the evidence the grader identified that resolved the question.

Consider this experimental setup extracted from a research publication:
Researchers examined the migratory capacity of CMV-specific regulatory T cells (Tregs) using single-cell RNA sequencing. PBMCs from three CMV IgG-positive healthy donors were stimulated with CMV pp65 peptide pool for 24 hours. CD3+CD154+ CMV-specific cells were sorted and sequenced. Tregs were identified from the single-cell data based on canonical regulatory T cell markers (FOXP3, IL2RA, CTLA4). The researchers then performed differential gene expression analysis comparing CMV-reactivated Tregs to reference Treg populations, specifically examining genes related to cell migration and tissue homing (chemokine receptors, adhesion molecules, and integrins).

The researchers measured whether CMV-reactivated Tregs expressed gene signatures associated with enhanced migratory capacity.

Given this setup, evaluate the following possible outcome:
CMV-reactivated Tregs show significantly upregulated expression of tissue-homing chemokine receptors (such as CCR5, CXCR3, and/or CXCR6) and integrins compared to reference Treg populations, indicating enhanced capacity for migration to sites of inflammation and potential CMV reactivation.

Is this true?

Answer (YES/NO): NO